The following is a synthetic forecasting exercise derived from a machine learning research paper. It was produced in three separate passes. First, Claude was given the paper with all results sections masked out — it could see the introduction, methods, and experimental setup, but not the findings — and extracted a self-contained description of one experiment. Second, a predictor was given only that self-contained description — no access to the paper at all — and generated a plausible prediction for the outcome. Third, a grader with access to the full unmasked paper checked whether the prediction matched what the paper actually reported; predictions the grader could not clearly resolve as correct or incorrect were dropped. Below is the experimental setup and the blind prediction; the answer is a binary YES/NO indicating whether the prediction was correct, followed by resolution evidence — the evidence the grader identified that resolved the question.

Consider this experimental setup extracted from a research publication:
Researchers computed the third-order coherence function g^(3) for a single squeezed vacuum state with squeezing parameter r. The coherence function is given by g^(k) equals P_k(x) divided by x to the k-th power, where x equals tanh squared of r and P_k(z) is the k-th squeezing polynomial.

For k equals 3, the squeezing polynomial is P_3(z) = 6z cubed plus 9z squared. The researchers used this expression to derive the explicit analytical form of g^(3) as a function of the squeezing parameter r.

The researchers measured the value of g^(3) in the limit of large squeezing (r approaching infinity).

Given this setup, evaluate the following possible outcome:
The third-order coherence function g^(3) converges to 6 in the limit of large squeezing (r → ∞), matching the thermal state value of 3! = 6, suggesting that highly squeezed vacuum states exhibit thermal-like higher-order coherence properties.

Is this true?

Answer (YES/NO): NO